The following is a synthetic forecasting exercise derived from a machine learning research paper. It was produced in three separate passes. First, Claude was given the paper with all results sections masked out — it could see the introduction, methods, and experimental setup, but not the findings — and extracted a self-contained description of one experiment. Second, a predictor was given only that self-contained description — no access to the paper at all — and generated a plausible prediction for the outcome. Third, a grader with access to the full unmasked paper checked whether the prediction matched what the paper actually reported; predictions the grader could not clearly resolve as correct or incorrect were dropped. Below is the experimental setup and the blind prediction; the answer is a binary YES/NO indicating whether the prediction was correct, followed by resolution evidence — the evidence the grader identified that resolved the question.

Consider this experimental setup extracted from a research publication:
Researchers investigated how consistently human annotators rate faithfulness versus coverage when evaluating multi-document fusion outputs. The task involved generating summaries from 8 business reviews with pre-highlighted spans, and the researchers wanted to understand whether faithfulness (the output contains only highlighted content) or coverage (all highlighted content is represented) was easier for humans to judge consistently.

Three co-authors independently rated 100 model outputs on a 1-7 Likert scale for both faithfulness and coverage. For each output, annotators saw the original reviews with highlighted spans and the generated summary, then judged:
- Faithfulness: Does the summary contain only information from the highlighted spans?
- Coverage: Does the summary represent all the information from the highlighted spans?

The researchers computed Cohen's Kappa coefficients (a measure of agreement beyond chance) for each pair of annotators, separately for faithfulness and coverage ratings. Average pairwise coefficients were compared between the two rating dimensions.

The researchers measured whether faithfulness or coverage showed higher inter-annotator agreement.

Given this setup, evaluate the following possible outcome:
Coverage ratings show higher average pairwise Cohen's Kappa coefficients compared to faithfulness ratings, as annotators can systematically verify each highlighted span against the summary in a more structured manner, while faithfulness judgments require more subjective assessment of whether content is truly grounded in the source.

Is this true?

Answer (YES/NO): NO